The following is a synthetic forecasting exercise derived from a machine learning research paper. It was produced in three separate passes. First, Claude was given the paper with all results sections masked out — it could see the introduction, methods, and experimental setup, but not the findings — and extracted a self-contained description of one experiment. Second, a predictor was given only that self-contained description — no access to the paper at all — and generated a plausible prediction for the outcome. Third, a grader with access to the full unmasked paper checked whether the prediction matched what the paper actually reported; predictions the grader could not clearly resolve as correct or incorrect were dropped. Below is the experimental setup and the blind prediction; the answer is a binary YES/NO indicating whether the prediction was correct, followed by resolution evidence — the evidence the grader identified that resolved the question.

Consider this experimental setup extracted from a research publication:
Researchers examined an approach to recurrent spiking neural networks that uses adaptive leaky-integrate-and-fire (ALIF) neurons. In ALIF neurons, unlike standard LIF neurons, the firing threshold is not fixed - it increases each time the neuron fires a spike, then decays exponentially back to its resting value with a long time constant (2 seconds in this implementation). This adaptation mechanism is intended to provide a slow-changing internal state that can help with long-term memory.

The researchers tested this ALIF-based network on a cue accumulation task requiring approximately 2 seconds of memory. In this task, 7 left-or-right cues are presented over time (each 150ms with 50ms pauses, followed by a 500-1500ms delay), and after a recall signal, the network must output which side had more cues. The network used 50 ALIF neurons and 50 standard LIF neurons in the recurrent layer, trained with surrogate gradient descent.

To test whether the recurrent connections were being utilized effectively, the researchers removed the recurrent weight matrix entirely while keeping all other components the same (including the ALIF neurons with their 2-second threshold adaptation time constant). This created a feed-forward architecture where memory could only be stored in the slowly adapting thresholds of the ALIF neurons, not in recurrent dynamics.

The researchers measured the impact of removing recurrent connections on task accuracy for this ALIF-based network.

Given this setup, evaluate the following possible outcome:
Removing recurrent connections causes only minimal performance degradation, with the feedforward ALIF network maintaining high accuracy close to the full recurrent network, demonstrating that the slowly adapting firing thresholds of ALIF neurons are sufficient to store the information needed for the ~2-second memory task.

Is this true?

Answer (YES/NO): YES